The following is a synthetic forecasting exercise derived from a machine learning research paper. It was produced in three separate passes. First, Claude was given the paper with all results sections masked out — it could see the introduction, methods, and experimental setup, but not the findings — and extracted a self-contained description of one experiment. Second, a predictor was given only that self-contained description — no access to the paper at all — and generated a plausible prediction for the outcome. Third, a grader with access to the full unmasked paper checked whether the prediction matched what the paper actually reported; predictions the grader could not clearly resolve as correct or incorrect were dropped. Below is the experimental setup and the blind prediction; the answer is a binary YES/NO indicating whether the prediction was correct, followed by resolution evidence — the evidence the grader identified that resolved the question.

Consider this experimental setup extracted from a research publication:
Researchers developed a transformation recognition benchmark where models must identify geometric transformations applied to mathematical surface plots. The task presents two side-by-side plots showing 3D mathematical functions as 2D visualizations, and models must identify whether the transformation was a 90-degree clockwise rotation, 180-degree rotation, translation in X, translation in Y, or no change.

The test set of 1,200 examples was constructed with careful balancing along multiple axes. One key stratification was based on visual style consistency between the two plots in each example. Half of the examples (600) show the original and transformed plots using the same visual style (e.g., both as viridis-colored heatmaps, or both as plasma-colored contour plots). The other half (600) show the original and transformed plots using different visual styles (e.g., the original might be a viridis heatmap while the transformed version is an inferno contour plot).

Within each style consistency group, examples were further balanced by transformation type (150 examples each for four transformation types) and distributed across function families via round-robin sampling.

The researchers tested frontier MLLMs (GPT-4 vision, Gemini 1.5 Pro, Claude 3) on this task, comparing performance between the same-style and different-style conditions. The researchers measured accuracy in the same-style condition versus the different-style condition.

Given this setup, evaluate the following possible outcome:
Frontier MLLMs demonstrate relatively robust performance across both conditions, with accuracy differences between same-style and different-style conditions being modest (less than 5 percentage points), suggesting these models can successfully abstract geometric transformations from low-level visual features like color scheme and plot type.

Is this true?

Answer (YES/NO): NO